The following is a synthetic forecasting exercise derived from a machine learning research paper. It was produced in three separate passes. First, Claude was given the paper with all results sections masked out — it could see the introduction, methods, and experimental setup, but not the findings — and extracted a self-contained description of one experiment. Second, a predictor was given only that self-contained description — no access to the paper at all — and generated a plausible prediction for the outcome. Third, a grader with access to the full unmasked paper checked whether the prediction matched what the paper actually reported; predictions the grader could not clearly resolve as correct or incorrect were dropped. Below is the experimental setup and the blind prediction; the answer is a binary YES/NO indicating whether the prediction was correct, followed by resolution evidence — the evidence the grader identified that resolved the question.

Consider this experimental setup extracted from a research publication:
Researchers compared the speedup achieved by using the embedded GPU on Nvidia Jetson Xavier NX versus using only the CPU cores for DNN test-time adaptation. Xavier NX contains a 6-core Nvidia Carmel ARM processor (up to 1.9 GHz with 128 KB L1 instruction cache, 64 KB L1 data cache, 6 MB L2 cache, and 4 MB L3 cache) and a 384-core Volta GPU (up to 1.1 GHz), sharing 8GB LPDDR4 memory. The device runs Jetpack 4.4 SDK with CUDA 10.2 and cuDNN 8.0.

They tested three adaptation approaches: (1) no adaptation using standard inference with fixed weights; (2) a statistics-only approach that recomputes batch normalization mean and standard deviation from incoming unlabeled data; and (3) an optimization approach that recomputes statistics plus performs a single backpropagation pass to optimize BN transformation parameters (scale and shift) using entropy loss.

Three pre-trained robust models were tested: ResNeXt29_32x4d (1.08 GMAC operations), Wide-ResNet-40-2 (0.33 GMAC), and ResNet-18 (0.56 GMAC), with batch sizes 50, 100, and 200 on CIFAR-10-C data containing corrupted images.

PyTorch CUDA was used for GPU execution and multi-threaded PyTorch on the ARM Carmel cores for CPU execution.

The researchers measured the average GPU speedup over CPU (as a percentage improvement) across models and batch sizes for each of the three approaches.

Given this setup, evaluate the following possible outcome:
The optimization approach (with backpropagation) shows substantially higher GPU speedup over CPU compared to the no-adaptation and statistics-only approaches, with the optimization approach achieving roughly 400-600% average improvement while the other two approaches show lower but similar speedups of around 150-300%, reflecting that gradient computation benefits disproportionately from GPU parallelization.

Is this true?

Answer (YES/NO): NO